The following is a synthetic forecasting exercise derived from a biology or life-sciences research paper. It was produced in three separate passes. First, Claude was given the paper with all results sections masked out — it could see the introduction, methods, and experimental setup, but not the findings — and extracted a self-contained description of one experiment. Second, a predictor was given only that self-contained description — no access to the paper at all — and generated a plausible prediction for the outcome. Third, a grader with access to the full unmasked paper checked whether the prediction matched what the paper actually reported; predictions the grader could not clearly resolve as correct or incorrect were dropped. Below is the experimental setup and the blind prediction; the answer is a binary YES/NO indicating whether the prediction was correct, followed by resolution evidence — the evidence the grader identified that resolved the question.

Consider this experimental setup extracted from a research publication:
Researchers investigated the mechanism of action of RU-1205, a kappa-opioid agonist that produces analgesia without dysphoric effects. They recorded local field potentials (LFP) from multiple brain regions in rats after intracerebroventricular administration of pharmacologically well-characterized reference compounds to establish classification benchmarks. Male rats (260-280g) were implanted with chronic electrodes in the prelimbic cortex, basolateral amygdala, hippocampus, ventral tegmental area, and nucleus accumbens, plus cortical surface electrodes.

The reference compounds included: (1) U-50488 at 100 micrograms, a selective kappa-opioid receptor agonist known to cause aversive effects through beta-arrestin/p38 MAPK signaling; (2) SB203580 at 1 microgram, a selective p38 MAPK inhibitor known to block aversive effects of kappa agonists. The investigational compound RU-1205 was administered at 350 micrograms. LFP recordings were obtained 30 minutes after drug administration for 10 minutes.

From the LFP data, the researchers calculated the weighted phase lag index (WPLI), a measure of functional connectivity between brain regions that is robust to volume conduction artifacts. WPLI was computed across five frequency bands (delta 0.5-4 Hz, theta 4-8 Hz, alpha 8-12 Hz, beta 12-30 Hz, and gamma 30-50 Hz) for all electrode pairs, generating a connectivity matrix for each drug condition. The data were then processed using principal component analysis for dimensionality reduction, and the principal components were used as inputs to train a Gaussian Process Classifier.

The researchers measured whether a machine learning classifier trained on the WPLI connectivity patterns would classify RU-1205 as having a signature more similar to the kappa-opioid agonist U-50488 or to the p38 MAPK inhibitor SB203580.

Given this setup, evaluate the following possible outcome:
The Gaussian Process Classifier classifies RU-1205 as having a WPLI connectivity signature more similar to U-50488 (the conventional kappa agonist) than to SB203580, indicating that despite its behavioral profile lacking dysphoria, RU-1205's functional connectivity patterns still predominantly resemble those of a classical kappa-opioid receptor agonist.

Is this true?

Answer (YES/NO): YES